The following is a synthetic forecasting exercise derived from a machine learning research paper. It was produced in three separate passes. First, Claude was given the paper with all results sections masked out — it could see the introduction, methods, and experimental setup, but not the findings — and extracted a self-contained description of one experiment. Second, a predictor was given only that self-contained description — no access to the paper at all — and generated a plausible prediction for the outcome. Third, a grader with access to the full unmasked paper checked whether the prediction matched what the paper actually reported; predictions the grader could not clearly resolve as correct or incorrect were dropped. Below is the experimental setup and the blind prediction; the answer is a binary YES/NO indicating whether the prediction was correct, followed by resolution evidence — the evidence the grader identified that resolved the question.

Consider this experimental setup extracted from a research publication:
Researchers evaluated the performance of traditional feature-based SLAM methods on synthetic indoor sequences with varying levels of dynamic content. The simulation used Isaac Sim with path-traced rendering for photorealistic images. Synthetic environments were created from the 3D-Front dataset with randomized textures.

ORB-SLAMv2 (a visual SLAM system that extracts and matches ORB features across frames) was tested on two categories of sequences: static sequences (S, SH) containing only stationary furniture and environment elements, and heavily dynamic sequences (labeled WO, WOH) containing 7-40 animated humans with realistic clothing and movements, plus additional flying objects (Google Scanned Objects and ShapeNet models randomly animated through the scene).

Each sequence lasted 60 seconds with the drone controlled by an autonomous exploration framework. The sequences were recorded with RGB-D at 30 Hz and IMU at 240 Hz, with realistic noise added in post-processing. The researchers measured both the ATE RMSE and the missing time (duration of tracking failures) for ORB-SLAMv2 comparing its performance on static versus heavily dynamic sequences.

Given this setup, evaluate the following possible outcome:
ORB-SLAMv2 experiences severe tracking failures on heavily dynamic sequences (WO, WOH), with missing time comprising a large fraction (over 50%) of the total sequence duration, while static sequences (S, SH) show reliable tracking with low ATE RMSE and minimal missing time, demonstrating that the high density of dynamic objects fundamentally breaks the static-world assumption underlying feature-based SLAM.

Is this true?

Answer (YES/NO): NO